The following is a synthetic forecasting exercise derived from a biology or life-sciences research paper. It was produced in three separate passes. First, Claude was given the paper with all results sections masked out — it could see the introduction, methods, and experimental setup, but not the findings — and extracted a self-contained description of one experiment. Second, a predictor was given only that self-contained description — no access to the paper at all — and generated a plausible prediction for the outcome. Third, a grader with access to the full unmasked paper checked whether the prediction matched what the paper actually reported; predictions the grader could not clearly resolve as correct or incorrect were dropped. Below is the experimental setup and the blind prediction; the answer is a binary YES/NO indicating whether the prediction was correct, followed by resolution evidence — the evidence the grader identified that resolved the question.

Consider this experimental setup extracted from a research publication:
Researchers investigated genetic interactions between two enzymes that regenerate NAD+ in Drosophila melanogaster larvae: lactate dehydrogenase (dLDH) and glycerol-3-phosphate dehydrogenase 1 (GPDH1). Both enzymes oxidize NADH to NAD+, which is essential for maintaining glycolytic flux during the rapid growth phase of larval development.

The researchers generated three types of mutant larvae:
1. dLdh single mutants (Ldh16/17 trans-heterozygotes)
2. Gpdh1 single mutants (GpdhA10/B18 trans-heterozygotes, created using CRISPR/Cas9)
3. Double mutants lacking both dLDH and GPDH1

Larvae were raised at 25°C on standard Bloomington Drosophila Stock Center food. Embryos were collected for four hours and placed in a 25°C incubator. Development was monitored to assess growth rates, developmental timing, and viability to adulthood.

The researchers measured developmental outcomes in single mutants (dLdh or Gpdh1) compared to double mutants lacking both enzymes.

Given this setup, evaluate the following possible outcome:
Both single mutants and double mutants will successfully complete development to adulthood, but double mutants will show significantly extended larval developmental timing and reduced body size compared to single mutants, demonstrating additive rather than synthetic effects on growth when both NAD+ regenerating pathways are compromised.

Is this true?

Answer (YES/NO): NO